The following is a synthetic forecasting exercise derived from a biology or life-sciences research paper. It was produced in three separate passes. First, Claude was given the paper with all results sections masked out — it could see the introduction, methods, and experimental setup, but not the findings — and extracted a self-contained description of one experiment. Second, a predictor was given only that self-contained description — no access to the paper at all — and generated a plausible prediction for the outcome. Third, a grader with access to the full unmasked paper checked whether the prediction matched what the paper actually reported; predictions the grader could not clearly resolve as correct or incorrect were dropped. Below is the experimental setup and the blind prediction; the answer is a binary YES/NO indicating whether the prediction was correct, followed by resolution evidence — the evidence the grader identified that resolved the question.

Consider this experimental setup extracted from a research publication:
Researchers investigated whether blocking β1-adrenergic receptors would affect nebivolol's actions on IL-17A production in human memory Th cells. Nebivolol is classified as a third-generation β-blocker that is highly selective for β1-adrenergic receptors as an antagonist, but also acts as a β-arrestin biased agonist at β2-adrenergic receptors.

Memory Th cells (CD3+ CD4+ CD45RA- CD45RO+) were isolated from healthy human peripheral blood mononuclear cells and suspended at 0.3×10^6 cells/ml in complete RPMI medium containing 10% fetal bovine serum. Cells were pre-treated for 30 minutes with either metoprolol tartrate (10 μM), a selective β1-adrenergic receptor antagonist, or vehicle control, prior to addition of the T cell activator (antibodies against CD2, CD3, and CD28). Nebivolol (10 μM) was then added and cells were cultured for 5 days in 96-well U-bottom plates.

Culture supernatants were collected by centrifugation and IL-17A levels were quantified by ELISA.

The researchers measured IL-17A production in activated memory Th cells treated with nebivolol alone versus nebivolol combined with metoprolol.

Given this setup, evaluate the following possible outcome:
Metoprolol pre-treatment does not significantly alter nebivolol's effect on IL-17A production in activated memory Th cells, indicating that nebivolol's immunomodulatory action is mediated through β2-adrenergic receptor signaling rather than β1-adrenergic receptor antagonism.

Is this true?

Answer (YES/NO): YES